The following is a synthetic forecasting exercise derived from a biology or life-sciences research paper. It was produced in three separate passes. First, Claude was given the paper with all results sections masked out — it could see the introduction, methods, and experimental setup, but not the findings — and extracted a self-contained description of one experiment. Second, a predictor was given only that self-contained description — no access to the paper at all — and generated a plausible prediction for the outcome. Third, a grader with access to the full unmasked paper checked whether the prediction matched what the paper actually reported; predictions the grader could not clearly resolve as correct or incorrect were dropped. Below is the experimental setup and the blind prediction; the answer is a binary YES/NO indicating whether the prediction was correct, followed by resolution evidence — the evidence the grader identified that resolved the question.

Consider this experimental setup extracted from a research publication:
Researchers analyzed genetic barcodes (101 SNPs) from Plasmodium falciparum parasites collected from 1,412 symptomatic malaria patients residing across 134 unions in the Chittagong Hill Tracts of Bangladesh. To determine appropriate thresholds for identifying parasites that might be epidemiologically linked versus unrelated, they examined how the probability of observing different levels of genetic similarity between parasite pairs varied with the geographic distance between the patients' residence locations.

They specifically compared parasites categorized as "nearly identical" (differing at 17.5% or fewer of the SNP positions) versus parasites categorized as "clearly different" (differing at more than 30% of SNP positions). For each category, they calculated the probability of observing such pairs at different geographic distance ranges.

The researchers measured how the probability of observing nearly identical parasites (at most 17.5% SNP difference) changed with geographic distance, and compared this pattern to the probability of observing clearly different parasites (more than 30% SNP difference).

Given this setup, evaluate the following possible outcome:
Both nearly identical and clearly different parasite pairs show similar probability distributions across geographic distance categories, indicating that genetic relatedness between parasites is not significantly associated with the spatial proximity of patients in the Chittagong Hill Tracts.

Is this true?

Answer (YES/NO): NO